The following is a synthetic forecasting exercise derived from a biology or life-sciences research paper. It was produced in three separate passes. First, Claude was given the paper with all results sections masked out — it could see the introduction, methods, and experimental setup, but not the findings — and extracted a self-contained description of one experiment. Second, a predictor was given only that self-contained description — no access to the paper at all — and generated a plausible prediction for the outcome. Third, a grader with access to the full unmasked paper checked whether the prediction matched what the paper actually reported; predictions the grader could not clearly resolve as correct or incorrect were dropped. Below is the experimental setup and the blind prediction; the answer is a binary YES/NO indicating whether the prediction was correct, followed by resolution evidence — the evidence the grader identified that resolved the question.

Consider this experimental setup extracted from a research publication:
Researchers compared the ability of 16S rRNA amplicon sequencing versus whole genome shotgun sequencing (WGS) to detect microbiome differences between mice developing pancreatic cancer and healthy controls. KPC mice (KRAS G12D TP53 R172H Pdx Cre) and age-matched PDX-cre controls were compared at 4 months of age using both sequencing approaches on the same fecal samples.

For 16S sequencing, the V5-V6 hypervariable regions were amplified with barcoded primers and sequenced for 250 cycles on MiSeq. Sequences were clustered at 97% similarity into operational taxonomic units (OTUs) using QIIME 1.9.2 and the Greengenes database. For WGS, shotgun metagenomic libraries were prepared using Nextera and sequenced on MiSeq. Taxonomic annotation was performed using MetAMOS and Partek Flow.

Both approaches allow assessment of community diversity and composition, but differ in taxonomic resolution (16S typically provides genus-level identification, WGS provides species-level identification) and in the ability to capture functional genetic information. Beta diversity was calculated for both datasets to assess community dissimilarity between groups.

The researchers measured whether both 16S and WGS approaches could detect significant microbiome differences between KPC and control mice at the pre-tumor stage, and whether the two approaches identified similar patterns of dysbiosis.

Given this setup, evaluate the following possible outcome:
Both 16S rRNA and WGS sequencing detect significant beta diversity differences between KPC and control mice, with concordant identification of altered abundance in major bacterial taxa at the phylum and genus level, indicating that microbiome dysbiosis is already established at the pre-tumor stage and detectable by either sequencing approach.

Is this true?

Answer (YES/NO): NO